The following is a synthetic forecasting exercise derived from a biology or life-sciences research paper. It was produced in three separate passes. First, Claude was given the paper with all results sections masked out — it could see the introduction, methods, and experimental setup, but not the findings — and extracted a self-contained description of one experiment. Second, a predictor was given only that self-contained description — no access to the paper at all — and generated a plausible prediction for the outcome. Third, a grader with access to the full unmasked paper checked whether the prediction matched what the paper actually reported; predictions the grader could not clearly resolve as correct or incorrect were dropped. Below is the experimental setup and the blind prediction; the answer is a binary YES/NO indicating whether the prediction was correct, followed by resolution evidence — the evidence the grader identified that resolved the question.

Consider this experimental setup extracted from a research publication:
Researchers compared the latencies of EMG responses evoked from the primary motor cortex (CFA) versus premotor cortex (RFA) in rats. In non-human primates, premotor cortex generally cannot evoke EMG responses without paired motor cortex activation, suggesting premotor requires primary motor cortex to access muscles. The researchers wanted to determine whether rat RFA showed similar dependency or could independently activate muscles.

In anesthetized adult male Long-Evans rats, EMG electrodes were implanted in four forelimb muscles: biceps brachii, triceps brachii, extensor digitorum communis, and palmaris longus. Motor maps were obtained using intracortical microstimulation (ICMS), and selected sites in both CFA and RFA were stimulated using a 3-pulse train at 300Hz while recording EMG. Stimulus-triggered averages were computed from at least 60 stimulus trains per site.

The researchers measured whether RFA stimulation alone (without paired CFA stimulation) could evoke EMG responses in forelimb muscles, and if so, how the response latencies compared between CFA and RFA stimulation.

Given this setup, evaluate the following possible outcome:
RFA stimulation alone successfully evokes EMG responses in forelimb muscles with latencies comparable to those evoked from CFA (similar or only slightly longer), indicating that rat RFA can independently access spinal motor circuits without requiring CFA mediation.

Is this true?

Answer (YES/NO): YES